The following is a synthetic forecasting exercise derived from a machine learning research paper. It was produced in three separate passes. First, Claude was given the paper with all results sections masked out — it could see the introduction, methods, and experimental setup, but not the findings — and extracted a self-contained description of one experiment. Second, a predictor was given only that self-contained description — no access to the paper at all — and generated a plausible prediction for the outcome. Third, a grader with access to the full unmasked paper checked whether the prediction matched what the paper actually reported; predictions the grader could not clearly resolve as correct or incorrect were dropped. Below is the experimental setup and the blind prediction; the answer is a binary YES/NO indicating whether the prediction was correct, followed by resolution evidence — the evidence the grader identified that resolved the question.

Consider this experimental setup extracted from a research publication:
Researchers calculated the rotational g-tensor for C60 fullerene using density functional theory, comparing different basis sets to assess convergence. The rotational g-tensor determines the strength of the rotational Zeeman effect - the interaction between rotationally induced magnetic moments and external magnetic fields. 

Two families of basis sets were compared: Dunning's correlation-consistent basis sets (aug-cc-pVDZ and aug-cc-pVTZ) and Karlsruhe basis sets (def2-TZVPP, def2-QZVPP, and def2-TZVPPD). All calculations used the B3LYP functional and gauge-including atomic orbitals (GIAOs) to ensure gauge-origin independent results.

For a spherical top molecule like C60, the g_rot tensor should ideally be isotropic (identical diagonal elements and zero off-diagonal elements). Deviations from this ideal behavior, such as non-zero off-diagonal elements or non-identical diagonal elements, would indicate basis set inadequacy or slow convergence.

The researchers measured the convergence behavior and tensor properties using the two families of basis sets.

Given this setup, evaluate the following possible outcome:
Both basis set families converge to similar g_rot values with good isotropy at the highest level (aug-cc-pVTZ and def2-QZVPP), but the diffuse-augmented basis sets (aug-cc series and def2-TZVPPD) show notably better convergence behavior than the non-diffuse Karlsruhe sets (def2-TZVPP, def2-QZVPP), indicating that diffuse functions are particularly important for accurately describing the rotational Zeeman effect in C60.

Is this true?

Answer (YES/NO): NO